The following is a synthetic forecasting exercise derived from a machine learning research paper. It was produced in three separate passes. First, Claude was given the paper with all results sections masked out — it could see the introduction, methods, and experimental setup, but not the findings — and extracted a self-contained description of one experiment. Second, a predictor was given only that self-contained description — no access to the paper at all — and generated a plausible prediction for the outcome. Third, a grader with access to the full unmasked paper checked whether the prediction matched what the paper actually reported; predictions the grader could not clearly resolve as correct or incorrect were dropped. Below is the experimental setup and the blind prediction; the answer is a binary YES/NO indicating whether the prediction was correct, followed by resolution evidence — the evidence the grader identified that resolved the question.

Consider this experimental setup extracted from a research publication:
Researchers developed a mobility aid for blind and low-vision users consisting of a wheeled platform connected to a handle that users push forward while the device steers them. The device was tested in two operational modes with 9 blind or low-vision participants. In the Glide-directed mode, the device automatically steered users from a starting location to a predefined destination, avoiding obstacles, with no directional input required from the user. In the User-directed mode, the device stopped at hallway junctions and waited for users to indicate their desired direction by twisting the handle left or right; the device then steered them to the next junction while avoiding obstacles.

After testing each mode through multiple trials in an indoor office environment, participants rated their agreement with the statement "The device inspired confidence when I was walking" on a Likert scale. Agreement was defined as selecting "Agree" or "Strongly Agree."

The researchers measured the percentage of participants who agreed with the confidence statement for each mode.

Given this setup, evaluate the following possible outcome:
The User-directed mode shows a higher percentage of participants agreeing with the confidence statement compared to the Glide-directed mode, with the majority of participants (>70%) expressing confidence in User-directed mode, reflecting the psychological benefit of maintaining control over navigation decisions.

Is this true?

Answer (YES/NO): YES